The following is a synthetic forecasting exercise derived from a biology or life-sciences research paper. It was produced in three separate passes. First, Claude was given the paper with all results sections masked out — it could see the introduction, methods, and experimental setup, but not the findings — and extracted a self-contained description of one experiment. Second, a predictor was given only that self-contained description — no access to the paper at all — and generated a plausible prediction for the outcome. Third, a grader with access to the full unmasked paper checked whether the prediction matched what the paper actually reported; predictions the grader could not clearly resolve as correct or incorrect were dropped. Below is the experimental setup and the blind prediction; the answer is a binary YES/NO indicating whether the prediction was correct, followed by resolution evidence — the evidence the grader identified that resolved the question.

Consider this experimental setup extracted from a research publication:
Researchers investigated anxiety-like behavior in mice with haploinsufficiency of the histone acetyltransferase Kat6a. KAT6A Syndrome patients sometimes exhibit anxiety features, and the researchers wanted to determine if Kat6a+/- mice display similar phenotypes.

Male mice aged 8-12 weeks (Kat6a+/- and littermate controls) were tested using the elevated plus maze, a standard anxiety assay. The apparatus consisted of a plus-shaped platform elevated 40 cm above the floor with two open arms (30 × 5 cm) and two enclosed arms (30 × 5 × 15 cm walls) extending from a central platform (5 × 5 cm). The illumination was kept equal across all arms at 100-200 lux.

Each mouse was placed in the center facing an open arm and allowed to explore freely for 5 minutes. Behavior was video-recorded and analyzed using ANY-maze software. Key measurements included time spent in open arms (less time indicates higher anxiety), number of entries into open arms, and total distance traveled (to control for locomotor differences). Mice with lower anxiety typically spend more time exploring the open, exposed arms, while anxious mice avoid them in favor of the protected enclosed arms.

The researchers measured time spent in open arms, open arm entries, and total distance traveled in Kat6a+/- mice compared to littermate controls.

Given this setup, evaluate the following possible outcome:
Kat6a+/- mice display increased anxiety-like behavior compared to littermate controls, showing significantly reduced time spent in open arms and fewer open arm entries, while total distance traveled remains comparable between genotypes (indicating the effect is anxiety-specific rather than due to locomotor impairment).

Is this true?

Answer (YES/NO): NO